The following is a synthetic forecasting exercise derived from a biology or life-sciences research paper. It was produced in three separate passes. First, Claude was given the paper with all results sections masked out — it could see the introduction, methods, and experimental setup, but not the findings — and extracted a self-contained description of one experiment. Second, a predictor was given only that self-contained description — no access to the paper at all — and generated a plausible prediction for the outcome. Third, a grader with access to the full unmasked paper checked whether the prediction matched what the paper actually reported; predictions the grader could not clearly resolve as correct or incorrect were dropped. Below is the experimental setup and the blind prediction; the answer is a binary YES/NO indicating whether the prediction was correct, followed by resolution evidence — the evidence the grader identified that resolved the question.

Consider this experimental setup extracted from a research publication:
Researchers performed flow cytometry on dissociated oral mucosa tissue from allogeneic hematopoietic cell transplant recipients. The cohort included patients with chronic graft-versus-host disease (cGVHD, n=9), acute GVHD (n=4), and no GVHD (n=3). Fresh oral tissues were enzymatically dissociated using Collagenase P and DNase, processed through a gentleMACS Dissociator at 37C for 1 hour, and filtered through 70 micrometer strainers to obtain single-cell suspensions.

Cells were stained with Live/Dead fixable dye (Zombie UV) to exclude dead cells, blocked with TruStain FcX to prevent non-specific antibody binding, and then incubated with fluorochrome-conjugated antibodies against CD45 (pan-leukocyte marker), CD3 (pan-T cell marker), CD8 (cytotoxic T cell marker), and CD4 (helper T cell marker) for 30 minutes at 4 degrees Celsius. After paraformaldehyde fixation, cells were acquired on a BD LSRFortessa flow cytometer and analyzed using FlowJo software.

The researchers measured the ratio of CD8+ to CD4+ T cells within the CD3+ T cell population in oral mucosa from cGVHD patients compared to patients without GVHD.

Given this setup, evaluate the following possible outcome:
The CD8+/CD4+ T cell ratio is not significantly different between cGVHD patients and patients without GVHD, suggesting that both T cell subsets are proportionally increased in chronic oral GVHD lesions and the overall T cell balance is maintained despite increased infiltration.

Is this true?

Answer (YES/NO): NO